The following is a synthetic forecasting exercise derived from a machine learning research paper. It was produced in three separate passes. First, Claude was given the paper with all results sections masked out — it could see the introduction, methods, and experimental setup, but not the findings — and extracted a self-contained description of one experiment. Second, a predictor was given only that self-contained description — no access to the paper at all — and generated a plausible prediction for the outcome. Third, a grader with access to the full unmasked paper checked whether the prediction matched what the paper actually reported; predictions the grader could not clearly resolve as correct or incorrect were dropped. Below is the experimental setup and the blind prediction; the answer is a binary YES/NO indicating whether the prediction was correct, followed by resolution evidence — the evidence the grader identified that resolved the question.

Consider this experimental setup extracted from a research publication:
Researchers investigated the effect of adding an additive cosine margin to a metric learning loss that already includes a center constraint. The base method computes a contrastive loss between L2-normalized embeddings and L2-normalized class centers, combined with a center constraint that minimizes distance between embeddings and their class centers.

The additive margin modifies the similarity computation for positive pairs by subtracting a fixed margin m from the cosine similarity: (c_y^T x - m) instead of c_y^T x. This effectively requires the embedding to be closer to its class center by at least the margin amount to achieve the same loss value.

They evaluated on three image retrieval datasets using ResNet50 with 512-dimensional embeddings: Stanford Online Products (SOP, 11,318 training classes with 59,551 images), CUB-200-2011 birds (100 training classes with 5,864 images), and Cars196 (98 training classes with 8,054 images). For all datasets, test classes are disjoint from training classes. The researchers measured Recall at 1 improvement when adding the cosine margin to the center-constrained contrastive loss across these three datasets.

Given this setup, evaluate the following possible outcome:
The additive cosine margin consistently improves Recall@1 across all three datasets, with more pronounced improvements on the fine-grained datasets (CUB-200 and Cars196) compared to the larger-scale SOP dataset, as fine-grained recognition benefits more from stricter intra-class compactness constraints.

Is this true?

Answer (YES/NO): YES